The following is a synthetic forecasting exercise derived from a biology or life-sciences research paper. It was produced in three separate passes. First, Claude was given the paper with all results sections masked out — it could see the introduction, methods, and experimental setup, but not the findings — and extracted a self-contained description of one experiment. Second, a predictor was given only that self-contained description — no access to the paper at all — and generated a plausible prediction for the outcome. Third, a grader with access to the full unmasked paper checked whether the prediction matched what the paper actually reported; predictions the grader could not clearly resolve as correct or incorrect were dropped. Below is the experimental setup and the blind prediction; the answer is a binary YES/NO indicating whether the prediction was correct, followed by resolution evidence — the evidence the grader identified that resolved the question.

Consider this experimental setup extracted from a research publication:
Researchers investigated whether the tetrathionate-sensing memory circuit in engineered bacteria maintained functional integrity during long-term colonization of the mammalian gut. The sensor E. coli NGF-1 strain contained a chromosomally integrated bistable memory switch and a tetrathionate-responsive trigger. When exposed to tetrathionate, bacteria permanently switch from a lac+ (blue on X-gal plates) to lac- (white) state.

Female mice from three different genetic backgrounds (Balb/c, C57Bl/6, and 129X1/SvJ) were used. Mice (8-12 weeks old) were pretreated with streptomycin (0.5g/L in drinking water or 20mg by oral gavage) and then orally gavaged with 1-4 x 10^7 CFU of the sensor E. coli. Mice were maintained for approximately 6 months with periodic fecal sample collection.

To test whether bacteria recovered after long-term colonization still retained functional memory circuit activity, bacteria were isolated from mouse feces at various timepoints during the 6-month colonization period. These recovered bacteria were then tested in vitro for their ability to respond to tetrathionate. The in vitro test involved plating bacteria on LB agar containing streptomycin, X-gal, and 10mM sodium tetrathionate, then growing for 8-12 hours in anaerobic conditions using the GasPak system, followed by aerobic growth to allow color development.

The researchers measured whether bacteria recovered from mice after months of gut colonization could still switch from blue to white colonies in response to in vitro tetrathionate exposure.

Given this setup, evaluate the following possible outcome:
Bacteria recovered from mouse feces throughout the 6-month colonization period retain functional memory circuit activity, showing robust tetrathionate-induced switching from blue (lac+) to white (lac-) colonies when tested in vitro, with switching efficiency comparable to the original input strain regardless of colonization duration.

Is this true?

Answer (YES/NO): YES